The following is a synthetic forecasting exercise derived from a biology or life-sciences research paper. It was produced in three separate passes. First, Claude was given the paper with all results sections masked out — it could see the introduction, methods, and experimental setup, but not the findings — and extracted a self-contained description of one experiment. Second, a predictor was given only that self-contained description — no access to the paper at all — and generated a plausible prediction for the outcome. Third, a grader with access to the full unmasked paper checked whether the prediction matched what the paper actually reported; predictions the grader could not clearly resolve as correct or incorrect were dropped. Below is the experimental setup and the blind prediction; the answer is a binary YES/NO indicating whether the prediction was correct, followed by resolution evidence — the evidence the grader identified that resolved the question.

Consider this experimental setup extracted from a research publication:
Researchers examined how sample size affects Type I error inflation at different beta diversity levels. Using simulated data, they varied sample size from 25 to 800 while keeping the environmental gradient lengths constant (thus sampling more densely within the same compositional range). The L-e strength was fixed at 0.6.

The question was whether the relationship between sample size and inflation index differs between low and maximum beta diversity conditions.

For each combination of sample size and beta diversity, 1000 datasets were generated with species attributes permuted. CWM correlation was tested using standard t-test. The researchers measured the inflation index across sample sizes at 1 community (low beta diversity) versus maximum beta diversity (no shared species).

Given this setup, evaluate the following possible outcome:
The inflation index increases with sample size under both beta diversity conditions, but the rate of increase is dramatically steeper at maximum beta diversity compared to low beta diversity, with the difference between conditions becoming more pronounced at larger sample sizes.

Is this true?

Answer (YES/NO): NO